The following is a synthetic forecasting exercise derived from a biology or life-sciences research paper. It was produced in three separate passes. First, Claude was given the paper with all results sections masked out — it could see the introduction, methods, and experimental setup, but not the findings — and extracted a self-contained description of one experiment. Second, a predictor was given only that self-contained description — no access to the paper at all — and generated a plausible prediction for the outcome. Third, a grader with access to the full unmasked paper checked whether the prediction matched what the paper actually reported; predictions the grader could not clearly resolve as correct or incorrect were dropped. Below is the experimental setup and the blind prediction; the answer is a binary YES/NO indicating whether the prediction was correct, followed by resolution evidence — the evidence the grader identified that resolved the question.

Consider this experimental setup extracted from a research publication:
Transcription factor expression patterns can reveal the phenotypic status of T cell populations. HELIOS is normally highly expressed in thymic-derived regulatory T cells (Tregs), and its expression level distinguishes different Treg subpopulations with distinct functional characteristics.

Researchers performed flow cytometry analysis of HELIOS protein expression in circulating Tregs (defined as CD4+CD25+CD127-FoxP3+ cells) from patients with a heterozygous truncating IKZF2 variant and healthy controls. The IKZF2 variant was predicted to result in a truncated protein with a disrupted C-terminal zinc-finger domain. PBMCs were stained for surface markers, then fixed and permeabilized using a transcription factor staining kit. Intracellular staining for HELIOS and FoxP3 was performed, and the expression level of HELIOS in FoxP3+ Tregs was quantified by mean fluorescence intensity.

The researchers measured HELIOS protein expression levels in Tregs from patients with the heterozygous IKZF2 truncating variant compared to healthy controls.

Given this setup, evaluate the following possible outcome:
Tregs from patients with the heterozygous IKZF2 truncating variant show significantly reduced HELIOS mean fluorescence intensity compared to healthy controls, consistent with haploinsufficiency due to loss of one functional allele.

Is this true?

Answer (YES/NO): YES